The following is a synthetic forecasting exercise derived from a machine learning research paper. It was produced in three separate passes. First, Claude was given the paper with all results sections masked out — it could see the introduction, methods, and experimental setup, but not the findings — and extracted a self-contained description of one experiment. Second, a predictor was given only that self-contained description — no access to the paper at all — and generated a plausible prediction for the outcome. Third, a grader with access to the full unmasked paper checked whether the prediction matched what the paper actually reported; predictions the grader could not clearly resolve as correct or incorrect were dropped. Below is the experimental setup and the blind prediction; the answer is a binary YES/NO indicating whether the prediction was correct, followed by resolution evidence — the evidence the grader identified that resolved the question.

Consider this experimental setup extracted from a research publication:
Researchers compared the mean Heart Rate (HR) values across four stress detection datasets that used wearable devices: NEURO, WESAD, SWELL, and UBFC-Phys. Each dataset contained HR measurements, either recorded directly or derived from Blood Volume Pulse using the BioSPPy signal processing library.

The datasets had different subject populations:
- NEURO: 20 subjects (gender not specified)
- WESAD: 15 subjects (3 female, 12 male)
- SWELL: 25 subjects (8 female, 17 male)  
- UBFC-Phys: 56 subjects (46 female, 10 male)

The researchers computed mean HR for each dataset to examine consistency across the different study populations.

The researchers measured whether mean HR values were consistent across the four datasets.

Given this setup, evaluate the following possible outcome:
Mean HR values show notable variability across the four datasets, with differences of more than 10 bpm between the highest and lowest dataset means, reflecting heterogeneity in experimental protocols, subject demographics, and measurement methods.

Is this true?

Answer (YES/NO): YES